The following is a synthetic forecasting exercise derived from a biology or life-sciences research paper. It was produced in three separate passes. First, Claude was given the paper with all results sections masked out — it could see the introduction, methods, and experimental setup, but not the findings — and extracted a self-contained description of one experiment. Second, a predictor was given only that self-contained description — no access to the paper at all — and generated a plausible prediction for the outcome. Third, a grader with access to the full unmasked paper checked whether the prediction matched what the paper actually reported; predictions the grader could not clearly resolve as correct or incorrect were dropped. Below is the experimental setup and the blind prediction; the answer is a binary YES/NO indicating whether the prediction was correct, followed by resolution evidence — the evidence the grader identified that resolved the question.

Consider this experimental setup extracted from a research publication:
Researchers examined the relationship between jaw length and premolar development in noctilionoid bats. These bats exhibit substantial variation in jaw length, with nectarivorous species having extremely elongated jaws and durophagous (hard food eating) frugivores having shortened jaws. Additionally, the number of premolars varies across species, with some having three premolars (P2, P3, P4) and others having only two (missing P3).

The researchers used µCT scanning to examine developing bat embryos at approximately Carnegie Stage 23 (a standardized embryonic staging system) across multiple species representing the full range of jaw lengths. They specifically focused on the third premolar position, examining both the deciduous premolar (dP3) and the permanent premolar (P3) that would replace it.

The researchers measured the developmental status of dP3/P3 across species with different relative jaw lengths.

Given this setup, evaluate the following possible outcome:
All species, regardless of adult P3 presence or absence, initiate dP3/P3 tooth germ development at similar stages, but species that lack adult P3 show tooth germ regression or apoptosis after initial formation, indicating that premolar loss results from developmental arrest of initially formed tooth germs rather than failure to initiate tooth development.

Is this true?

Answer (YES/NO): NO